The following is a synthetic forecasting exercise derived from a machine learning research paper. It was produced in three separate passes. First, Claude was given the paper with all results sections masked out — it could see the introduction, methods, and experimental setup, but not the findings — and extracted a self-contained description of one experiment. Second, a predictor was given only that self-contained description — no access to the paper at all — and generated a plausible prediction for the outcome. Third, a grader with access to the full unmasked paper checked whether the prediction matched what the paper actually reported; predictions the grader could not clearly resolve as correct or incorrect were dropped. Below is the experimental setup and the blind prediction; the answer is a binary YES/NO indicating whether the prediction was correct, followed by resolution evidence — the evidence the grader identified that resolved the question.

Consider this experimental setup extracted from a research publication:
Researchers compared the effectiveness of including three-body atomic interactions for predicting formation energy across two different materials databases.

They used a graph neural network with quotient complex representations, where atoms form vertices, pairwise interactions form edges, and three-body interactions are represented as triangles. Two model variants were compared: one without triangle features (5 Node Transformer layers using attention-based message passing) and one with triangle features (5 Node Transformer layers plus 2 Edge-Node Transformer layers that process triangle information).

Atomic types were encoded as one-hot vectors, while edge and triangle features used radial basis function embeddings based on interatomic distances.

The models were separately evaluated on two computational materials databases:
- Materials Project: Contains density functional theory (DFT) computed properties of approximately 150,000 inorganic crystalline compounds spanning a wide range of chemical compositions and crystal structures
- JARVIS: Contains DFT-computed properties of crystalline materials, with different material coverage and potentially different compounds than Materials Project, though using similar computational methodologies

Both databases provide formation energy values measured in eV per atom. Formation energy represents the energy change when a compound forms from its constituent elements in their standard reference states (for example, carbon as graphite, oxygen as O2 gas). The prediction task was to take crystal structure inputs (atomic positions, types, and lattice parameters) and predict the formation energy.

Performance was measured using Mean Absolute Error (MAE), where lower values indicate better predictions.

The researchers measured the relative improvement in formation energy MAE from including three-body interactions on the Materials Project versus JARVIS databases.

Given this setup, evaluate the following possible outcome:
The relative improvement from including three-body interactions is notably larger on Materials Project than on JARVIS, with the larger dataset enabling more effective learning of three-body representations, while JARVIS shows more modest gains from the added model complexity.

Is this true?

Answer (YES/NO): YES